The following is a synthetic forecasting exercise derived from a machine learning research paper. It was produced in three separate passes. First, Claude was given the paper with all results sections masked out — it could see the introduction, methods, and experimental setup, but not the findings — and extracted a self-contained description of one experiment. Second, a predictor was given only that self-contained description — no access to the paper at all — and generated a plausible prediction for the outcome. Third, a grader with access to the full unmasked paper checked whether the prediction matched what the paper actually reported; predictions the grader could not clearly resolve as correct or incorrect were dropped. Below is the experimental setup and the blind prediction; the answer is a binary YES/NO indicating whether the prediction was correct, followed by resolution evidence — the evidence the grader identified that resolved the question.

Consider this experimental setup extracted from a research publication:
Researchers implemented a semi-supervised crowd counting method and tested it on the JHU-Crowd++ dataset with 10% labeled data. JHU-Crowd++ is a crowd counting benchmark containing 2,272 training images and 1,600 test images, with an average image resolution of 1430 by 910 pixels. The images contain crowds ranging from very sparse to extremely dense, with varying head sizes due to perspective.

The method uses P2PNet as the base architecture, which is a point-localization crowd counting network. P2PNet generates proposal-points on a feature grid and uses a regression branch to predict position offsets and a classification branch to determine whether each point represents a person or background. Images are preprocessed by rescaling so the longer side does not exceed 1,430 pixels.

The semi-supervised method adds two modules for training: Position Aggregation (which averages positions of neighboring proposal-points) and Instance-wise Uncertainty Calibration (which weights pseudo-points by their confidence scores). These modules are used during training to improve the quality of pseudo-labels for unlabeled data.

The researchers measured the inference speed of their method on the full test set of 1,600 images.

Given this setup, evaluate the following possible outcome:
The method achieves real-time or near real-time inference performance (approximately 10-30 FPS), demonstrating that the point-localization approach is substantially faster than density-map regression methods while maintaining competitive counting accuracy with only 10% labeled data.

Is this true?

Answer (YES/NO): NO